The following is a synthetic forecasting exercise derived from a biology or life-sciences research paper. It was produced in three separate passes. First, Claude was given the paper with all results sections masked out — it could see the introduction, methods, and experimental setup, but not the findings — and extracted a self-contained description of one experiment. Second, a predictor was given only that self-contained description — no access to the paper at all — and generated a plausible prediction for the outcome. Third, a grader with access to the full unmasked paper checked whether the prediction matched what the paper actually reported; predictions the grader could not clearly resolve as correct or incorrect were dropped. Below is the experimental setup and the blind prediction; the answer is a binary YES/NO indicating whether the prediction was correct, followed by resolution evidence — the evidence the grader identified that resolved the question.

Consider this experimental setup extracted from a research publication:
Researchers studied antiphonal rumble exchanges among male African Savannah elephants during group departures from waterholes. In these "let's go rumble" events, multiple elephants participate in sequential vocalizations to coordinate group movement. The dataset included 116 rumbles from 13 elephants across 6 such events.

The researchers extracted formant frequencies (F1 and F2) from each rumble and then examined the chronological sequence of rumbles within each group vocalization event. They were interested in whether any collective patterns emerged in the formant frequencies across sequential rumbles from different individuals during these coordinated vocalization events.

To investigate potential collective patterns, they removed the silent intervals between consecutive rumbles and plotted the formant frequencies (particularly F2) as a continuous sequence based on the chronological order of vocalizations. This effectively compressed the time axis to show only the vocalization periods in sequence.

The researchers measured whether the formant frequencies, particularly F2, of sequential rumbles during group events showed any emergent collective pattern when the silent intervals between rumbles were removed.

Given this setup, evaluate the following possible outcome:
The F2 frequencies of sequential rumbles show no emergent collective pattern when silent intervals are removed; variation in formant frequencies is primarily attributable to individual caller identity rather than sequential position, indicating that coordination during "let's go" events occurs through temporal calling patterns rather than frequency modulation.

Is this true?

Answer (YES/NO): NO